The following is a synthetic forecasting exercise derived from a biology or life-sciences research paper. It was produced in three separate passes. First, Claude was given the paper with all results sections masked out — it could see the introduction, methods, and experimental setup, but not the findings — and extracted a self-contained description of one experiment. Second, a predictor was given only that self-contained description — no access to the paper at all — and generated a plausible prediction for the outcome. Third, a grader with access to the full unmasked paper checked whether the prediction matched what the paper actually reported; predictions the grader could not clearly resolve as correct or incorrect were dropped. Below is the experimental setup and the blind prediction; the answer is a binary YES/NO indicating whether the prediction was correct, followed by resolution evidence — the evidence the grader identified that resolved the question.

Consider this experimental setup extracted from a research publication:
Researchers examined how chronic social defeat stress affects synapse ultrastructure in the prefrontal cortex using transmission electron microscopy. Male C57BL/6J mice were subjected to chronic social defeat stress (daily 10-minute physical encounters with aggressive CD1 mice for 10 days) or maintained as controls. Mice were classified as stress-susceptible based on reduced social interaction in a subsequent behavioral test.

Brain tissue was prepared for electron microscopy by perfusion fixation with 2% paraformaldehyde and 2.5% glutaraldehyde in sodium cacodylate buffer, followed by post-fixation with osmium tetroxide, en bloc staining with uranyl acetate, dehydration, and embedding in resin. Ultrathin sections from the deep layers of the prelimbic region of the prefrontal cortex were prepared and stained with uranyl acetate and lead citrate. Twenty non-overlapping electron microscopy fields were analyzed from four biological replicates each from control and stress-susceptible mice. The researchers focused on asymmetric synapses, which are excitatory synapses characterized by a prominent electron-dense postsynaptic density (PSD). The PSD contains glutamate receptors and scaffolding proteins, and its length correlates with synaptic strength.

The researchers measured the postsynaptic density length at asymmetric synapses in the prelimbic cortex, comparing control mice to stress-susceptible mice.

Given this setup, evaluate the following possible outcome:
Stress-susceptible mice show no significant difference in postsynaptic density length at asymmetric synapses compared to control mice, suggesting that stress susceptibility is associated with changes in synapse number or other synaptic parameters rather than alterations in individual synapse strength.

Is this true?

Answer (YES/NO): NO